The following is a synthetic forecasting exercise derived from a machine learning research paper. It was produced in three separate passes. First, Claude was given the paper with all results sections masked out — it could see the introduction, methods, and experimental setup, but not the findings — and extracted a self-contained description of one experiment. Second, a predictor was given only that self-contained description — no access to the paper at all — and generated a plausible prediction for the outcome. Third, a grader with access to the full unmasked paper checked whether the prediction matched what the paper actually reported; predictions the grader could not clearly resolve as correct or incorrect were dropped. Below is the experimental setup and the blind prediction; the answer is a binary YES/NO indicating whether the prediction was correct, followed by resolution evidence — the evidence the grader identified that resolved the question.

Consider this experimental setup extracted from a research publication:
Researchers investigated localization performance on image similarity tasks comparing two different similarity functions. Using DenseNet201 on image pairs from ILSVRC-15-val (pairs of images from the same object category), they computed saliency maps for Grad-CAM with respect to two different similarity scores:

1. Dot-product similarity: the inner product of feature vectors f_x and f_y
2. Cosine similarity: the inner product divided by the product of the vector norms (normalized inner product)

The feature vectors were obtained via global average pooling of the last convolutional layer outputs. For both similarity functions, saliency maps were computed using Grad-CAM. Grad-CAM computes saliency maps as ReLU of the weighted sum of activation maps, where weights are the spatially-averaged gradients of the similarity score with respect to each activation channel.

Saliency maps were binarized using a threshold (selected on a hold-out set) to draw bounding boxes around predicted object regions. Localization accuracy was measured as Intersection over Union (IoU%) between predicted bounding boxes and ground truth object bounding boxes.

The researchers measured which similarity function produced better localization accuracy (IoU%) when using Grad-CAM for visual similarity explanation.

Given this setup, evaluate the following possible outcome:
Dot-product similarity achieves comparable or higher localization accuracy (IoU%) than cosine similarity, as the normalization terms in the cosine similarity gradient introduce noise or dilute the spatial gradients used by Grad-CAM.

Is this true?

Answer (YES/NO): YES